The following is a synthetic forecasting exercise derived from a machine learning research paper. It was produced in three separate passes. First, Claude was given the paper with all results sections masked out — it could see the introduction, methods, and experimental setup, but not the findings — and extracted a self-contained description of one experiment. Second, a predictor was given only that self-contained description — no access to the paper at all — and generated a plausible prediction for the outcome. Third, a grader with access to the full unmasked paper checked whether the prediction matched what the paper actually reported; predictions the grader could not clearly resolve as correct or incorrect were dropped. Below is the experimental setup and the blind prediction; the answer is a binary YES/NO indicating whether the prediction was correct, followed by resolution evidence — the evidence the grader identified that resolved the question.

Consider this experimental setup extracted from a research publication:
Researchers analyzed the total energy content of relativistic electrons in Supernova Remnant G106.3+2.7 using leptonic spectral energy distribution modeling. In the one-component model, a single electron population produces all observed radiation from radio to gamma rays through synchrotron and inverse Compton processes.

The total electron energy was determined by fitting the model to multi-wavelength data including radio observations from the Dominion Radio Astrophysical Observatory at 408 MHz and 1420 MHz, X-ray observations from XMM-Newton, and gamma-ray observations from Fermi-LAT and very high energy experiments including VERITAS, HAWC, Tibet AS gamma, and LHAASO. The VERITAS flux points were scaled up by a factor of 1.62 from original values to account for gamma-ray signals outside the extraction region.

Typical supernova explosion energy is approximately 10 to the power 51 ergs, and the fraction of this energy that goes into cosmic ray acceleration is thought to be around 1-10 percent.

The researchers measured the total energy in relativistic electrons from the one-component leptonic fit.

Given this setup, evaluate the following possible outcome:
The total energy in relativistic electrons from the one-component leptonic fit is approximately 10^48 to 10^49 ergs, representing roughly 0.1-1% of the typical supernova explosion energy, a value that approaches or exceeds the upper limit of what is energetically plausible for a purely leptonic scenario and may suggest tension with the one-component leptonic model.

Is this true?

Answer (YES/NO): YES